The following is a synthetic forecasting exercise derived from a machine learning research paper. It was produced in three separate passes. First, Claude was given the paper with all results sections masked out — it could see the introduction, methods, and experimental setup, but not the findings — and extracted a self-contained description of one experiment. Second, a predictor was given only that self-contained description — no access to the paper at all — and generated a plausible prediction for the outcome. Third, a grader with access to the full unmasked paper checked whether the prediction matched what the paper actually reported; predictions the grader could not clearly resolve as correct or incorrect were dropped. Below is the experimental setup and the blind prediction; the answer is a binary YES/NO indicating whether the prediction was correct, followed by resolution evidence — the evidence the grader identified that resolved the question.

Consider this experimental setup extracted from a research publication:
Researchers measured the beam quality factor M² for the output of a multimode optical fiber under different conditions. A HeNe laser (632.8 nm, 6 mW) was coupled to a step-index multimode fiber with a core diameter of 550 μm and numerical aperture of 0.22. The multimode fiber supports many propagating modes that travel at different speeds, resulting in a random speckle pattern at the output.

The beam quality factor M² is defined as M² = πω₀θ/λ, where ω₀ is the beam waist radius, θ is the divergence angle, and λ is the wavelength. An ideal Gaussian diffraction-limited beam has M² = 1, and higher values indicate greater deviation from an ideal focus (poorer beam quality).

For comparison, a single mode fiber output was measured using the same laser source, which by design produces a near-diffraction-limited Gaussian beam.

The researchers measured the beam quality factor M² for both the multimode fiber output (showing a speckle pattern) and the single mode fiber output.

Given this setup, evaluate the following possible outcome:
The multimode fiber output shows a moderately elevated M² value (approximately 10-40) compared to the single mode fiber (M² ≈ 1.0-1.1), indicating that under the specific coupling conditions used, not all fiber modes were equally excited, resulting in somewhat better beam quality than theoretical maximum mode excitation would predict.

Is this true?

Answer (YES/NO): NO